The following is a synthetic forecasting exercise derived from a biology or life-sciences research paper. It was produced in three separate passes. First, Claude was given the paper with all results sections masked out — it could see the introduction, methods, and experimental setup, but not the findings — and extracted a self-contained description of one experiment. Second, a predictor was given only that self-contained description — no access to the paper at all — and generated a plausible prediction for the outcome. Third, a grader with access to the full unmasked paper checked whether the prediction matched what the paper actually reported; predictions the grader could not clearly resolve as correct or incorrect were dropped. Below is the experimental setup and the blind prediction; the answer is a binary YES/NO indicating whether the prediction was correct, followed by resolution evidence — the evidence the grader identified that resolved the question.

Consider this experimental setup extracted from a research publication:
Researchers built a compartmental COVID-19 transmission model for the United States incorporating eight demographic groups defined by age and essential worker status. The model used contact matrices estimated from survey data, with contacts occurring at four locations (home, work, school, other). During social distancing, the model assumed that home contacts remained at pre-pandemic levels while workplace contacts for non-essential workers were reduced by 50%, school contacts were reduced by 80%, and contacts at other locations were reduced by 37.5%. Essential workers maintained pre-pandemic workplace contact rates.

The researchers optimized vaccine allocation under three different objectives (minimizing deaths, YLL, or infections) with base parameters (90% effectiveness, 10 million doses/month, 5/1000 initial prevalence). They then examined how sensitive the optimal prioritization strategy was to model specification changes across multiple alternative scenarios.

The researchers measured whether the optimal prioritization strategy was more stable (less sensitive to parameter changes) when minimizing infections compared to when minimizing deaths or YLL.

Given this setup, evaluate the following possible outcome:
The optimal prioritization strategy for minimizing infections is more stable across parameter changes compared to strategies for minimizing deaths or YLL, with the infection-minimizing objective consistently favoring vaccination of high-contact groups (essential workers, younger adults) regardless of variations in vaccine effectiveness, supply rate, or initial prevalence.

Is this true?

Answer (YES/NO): YES